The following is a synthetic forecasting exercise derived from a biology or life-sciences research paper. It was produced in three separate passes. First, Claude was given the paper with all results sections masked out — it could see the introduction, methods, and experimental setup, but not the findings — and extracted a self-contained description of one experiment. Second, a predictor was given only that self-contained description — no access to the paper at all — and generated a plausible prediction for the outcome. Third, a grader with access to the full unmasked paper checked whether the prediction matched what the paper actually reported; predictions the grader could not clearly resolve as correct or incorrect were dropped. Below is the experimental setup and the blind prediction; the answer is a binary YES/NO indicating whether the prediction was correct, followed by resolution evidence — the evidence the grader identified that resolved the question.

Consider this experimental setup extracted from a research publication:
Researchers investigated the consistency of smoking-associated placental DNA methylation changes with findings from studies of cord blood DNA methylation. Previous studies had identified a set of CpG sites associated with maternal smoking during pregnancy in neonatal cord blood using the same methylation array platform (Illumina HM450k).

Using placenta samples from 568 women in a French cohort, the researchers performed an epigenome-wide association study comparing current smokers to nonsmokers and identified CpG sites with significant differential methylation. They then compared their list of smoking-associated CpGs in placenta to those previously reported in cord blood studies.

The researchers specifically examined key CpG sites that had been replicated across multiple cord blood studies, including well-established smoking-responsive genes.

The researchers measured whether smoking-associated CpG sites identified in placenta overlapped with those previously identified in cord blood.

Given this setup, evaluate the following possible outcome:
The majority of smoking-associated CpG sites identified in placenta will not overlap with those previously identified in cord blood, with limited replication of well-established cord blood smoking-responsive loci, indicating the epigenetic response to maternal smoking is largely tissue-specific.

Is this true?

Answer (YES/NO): YES